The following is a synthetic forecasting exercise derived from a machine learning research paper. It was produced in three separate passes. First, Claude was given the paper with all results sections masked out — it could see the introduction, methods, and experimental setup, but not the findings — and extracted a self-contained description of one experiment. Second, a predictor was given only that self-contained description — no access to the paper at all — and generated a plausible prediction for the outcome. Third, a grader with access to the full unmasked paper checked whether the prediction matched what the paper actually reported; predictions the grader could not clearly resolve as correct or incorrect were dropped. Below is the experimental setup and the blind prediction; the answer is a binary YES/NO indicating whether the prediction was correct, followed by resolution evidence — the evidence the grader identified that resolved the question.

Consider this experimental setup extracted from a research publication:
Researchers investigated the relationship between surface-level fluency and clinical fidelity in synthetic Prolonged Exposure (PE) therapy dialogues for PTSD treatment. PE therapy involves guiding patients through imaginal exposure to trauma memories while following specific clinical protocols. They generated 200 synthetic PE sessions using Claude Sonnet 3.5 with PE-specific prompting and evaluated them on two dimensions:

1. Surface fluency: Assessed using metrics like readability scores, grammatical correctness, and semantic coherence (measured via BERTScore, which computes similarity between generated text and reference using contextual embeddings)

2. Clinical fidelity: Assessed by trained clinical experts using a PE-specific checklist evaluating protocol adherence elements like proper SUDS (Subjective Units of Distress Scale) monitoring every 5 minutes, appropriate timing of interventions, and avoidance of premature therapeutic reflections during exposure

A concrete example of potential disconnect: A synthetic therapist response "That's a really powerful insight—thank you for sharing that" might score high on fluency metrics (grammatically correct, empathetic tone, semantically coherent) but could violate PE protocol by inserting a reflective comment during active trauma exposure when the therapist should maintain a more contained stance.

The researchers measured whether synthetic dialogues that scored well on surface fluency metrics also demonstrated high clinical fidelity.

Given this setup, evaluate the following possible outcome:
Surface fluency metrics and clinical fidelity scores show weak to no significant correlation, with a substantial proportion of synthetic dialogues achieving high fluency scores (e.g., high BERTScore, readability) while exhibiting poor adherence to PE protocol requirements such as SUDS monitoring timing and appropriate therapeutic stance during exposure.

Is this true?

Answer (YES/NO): YES